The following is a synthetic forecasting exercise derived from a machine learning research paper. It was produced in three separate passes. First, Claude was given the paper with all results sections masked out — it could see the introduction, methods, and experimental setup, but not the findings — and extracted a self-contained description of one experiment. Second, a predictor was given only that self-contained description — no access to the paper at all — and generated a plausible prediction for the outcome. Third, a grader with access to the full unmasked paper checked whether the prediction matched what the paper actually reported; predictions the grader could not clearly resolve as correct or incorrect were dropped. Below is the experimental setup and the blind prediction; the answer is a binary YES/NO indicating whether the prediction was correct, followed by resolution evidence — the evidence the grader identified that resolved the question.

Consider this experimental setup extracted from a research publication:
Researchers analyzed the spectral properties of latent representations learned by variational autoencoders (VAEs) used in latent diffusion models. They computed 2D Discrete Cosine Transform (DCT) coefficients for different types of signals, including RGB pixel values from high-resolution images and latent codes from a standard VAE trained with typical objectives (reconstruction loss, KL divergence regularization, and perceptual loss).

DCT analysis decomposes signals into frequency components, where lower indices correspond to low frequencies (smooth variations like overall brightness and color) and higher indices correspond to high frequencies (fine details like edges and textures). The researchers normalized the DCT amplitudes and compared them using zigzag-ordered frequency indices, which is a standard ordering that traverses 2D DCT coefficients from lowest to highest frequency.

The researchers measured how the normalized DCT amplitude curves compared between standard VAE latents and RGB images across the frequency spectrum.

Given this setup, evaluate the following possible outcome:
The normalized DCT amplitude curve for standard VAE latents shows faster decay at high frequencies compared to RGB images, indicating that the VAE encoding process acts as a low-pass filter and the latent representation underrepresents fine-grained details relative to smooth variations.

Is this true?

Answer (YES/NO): NO